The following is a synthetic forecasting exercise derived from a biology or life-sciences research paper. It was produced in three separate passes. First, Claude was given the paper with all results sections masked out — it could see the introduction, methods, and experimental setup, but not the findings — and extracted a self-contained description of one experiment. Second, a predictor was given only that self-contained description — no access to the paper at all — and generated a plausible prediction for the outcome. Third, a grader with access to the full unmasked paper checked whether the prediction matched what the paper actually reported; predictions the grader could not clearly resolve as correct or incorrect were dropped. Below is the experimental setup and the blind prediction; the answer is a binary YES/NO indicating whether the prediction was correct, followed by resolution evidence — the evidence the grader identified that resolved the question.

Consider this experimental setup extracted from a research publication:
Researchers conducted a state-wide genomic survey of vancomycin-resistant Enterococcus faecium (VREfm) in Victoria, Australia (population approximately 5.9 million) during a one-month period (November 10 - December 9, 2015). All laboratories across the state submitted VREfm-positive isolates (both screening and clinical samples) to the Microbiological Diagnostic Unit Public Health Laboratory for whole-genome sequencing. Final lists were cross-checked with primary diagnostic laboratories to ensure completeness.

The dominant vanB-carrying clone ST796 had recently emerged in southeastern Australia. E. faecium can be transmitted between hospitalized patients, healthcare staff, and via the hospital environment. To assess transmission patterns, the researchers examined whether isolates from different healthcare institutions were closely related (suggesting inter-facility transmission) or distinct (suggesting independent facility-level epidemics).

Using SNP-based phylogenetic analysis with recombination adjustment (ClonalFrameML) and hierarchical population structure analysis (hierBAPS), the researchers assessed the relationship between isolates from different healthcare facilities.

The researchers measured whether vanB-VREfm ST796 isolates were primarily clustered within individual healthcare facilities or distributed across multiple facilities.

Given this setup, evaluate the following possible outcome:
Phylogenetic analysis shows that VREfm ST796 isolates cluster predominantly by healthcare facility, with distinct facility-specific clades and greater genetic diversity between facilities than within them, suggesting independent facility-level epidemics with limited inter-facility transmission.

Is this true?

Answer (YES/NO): NO